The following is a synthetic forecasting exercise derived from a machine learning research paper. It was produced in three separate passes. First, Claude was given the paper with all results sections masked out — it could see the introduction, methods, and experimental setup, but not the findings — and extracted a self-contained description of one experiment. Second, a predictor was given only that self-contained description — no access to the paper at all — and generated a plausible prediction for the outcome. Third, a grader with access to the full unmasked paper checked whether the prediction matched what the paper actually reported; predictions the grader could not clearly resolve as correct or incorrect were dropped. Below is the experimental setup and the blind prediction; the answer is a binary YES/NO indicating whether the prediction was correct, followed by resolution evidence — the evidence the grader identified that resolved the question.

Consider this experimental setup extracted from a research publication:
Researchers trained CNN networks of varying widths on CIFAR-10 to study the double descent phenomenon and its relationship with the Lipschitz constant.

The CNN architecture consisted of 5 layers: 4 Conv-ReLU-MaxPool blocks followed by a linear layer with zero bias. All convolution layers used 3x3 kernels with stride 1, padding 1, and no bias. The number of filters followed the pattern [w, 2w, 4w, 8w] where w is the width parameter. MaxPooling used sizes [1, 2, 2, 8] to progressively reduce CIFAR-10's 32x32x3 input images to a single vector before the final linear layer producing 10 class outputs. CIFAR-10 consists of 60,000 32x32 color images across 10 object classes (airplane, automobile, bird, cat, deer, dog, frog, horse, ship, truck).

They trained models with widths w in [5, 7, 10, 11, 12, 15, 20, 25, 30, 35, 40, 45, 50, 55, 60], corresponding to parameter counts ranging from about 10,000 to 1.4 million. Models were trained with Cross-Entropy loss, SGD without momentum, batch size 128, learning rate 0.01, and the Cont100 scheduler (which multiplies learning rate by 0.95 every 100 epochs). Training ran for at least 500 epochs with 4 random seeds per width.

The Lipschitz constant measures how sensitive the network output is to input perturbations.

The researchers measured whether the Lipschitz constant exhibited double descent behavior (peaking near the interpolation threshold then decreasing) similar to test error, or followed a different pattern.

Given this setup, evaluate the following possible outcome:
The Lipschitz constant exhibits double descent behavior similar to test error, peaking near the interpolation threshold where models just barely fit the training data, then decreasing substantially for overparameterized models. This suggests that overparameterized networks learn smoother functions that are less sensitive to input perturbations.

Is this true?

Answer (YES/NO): YES